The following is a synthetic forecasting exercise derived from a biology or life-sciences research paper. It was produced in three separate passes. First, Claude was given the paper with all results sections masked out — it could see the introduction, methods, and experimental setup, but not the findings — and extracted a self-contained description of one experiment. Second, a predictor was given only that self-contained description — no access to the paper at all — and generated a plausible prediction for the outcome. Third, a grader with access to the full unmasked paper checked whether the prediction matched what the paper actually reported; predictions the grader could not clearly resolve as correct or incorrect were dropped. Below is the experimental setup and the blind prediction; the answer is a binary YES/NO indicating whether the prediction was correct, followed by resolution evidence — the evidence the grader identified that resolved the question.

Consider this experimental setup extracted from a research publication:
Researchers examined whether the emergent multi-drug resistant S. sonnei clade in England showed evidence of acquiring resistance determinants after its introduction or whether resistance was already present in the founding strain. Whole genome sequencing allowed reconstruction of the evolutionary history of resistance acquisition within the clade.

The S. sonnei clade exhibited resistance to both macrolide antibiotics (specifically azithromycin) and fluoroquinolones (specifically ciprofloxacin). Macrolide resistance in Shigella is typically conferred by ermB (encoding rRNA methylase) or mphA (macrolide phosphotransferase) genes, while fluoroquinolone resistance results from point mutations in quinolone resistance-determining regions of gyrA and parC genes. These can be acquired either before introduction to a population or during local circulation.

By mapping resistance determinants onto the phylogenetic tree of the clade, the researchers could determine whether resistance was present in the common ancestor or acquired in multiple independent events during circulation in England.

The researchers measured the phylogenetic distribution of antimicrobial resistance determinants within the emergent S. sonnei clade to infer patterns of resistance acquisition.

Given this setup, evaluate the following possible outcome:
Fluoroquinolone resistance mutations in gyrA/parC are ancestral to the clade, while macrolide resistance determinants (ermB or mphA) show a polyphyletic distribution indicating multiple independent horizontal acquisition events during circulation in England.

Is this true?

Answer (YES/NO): NO